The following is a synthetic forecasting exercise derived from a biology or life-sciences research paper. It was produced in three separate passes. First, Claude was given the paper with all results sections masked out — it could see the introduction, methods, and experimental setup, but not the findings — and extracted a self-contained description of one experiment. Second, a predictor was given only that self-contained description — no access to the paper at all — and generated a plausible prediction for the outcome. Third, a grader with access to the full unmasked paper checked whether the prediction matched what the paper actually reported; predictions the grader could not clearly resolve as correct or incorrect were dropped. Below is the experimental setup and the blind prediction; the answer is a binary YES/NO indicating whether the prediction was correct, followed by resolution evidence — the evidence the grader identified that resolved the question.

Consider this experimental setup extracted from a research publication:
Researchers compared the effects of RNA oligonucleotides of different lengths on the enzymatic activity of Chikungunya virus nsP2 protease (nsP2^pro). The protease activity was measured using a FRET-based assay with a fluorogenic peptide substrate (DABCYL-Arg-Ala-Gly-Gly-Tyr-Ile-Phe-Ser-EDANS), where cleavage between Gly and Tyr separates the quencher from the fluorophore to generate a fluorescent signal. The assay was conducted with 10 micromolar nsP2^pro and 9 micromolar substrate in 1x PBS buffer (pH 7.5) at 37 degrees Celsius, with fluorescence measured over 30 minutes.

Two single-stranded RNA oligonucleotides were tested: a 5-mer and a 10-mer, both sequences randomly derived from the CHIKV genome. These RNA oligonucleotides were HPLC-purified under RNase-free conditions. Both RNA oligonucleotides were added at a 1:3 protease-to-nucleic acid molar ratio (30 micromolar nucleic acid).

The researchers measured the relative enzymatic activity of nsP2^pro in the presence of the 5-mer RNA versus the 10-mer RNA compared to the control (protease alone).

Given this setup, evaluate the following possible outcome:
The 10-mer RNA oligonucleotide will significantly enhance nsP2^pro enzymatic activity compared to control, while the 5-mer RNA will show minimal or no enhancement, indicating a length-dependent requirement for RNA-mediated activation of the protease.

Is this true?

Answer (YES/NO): YES